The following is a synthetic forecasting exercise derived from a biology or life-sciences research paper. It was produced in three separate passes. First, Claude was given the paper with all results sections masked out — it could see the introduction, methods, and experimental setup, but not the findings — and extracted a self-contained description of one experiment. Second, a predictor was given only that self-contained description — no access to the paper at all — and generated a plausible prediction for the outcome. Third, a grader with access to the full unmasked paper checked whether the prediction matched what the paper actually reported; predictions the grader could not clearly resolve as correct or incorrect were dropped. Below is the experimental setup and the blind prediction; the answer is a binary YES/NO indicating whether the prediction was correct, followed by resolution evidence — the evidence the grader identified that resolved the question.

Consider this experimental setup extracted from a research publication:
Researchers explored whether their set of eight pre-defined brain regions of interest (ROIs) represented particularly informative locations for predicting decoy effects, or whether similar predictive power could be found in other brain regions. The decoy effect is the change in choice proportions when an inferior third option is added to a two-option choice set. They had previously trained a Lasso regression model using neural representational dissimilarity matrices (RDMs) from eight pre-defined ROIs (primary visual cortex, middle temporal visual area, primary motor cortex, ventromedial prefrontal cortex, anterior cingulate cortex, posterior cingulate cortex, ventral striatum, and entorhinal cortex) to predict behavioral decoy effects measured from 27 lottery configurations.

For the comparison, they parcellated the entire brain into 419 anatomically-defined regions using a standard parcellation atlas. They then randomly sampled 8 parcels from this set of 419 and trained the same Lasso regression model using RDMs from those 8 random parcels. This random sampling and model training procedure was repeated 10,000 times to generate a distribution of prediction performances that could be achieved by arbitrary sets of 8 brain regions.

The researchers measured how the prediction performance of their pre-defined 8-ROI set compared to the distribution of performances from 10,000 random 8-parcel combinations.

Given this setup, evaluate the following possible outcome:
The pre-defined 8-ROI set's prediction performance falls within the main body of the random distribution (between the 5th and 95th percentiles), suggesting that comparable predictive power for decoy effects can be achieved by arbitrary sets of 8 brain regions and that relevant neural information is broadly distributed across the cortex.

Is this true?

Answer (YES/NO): NO